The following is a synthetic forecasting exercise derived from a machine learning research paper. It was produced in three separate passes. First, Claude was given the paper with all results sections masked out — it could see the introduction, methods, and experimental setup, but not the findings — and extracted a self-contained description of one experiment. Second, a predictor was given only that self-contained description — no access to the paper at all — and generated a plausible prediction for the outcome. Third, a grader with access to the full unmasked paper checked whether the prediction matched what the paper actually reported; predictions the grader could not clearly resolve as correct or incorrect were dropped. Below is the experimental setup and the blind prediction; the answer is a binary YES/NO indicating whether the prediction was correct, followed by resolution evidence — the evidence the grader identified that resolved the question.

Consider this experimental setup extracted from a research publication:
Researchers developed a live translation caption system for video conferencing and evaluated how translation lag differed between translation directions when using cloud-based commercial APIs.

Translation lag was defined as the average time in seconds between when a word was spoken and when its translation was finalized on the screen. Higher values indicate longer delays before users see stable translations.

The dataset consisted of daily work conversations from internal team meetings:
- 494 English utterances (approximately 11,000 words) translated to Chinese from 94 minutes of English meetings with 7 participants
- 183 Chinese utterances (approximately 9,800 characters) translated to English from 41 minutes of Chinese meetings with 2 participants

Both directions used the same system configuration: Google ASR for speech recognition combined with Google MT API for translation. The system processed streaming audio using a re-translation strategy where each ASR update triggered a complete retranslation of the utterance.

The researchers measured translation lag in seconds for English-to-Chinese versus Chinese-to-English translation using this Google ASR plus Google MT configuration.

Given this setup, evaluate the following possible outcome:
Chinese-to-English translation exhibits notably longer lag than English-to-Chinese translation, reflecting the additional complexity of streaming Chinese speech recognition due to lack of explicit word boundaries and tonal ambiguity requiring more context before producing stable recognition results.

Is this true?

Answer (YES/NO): NO